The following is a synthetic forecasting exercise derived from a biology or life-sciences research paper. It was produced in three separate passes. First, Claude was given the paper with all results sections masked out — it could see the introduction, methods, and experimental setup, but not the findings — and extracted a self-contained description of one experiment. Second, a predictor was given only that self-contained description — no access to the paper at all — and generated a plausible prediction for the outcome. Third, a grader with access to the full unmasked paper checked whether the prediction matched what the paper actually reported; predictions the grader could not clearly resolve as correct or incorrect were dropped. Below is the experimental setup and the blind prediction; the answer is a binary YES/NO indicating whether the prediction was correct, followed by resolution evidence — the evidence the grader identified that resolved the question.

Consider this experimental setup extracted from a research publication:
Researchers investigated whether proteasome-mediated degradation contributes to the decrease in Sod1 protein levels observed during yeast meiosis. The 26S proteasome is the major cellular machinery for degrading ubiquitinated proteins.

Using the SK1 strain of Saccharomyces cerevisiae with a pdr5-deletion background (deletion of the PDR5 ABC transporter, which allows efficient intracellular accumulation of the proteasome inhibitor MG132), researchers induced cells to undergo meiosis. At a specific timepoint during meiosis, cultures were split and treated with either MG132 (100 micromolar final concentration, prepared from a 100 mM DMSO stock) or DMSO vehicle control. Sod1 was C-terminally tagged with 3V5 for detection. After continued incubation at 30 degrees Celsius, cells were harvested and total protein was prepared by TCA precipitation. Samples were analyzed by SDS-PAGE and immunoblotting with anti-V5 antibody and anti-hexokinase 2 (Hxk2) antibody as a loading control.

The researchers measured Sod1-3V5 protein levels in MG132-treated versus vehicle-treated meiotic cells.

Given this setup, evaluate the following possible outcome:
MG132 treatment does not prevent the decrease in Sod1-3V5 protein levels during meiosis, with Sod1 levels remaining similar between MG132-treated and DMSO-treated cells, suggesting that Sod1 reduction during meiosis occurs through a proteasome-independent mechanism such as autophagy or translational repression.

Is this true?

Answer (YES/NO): NO